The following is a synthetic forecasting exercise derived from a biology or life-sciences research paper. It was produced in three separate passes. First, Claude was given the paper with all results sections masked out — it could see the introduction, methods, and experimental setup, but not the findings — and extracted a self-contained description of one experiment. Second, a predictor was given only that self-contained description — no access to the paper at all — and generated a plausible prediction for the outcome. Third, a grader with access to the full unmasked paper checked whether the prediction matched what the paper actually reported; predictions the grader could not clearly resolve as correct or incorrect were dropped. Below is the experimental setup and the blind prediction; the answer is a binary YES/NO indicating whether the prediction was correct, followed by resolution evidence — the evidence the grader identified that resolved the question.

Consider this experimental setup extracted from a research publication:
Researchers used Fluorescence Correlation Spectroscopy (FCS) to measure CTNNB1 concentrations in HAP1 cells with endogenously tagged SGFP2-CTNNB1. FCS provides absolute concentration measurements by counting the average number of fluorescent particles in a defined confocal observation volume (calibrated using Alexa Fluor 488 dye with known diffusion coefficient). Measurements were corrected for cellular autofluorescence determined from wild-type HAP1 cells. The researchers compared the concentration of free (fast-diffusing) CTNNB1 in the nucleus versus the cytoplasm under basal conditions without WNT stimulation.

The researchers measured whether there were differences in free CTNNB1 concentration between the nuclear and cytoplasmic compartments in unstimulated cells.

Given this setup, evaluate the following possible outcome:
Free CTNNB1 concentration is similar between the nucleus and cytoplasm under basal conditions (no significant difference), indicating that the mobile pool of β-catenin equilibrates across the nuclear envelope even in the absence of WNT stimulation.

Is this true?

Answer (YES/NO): NO